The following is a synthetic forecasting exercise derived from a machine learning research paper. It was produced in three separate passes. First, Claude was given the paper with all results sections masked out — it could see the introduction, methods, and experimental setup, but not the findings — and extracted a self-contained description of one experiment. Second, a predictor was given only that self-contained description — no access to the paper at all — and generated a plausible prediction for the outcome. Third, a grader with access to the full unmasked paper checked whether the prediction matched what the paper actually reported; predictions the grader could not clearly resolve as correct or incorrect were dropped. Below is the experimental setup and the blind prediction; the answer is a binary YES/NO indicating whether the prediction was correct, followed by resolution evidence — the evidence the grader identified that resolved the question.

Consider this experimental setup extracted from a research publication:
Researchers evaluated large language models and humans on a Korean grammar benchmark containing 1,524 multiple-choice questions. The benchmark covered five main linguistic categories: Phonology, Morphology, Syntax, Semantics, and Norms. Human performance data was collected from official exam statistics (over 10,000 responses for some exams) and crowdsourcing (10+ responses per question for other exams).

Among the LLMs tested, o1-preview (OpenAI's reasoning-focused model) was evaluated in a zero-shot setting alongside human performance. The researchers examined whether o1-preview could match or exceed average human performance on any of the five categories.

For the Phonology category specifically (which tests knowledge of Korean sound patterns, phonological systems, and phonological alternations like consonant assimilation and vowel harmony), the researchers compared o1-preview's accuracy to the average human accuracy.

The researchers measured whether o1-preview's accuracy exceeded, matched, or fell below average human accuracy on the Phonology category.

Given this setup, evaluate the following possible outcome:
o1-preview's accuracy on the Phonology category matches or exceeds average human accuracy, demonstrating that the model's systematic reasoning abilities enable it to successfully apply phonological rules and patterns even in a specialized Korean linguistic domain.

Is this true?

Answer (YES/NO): YES